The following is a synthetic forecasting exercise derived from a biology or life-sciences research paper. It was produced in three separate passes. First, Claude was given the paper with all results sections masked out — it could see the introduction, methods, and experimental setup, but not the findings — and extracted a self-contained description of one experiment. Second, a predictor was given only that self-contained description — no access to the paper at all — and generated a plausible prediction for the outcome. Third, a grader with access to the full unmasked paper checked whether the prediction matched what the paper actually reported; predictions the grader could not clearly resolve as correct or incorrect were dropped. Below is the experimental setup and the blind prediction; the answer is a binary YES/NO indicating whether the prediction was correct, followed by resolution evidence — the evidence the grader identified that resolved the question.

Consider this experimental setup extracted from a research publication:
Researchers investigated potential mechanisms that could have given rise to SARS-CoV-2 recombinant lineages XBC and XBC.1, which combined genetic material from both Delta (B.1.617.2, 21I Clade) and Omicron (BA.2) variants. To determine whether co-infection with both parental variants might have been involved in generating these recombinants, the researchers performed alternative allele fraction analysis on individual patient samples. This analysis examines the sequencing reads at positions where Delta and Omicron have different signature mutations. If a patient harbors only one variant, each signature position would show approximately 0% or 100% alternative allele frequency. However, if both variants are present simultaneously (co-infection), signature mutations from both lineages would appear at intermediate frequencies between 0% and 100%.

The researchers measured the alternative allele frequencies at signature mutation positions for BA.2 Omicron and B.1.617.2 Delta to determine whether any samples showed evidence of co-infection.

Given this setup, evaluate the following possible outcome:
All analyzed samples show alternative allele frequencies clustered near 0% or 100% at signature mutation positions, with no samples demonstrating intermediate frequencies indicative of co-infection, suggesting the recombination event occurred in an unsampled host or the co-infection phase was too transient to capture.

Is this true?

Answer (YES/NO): NO